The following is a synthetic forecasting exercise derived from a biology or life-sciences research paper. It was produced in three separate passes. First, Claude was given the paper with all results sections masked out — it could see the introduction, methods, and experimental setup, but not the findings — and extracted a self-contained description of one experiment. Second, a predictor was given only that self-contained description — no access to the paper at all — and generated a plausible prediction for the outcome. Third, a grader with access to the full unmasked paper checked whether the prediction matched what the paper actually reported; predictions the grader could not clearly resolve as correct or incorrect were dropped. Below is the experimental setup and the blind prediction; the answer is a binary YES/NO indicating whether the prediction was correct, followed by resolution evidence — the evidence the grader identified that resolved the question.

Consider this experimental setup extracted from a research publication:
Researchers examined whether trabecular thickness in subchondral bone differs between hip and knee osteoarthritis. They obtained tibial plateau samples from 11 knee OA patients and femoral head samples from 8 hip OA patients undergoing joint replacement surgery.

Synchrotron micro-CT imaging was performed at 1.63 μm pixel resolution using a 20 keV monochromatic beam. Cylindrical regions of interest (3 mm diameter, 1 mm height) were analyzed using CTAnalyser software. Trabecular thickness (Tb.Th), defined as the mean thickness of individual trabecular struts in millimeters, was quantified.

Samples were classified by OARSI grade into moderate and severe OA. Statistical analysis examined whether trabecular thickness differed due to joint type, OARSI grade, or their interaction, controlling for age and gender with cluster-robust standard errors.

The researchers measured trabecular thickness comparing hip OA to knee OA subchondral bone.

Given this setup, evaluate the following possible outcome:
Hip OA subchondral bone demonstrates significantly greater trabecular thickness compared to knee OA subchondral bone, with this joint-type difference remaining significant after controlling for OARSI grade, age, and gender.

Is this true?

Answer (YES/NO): YES